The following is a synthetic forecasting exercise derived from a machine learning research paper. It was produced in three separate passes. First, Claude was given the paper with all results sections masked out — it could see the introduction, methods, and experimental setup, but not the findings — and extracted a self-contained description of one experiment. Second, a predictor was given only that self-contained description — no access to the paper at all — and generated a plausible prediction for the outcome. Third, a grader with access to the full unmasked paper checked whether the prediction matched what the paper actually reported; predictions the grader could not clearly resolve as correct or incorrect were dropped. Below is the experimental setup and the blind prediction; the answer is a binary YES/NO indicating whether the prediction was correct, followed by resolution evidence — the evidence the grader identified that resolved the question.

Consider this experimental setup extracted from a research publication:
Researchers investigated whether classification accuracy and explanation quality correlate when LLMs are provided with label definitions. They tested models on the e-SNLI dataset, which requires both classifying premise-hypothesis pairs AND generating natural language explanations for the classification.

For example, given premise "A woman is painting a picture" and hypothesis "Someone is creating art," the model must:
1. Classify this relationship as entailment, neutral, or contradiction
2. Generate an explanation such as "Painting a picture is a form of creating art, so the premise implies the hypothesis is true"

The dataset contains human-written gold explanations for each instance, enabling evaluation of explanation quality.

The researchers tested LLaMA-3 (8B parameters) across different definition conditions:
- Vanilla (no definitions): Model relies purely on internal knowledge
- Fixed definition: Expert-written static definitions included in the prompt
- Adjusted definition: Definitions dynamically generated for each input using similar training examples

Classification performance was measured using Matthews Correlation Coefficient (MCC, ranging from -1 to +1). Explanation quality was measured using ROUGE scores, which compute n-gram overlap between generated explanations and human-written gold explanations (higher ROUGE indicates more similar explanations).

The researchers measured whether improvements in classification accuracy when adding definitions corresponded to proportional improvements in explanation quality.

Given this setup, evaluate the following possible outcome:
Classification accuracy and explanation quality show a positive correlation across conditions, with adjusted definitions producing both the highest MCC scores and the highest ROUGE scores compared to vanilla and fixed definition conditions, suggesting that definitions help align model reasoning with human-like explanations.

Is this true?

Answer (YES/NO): NO